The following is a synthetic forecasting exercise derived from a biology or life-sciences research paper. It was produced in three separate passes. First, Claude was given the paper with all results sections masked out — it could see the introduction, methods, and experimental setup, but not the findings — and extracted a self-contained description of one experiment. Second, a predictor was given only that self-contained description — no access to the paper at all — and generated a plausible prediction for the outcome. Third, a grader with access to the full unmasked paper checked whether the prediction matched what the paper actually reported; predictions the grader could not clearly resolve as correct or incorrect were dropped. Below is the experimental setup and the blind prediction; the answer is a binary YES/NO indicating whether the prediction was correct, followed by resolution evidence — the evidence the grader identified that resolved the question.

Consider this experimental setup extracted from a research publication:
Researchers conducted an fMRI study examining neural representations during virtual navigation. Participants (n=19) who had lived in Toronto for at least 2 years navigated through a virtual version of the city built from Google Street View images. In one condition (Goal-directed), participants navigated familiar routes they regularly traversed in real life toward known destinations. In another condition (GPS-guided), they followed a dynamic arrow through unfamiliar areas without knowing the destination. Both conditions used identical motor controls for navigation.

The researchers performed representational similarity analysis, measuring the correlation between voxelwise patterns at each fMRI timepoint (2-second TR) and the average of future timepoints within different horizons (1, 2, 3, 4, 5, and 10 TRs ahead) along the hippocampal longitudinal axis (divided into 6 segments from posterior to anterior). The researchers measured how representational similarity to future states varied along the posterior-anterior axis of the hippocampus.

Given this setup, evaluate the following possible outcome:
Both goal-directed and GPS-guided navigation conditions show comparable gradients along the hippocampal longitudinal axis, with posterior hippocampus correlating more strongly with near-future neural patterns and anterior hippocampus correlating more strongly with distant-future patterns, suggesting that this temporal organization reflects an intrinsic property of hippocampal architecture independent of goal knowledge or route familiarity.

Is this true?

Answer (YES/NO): NO